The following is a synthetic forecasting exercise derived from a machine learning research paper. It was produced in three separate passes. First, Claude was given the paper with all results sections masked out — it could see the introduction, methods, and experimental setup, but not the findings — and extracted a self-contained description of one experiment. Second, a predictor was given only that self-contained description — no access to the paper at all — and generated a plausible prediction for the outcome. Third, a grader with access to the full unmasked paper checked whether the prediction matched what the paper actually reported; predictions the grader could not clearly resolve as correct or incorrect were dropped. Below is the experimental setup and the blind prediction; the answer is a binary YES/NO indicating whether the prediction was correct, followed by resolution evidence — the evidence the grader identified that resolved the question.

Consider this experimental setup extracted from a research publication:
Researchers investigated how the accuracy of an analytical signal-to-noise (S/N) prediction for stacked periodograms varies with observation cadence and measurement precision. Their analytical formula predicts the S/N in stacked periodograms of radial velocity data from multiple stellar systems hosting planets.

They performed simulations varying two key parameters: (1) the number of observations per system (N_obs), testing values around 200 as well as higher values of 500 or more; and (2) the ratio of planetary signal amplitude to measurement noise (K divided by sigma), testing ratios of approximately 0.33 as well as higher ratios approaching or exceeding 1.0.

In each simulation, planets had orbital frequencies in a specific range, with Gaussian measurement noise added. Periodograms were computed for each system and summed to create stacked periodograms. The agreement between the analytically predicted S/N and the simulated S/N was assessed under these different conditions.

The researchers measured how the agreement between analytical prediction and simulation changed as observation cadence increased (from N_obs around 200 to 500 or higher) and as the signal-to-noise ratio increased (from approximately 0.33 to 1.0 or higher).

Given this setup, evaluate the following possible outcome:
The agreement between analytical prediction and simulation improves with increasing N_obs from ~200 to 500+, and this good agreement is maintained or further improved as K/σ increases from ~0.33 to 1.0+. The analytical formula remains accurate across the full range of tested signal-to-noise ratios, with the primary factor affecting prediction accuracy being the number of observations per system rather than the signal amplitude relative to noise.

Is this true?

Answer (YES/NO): NO